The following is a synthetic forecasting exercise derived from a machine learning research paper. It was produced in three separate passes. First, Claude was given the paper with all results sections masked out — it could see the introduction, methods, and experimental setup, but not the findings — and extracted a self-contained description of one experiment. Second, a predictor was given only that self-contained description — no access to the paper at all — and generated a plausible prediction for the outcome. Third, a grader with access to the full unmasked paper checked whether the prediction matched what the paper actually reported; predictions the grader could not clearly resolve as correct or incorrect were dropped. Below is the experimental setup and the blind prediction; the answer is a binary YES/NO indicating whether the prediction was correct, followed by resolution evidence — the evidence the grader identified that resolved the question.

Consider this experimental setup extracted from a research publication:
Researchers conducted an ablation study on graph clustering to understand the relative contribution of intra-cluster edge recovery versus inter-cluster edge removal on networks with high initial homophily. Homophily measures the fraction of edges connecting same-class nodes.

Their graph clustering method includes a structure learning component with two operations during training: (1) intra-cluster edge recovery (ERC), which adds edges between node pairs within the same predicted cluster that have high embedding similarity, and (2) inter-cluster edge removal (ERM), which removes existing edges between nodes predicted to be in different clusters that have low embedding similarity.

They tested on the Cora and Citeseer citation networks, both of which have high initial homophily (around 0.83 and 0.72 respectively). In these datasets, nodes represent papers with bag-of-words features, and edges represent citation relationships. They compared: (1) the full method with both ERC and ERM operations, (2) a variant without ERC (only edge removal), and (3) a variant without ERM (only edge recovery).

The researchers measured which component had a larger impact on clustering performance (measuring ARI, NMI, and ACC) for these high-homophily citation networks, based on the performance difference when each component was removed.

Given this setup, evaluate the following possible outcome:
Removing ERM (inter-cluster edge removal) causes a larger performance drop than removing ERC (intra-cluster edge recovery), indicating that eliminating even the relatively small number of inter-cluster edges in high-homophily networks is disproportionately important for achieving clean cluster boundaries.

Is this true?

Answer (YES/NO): NO